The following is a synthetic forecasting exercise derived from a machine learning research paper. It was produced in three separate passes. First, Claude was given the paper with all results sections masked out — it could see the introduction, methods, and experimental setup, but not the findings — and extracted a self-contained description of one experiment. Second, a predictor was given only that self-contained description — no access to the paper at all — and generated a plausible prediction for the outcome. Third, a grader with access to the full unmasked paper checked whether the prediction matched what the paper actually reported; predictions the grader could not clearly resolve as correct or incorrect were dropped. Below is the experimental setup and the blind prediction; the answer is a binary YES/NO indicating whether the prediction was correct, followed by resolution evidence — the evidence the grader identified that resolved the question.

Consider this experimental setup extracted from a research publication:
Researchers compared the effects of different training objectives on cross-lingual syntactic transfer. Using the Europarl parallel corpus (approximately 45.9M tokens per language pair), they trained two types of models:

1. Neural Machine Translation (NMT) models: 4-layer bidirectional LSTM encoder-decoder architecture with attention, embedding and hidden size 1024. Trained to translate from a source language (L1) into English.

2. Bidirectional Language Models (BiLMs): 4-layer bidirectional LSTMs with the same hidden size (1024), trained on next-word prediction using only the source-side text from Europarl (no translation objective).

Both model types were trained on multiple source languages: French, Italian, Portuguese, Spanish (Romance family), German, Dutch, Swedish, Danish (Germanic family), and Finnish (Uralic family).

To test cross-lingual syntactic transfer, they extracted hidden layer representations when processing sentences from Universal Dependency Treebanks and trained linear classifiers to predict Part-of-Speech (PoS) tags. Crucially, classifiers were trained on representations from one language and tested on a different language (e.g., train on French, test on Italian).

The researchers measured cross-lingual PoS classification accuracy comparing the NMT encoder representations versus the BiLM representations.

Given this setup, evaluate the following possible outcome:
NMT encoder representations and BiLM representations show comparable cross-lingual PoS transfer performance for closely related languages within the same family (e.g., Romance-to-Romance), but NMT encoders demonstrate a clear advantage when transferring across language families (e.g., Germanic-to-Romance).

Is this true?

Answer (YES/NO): NO